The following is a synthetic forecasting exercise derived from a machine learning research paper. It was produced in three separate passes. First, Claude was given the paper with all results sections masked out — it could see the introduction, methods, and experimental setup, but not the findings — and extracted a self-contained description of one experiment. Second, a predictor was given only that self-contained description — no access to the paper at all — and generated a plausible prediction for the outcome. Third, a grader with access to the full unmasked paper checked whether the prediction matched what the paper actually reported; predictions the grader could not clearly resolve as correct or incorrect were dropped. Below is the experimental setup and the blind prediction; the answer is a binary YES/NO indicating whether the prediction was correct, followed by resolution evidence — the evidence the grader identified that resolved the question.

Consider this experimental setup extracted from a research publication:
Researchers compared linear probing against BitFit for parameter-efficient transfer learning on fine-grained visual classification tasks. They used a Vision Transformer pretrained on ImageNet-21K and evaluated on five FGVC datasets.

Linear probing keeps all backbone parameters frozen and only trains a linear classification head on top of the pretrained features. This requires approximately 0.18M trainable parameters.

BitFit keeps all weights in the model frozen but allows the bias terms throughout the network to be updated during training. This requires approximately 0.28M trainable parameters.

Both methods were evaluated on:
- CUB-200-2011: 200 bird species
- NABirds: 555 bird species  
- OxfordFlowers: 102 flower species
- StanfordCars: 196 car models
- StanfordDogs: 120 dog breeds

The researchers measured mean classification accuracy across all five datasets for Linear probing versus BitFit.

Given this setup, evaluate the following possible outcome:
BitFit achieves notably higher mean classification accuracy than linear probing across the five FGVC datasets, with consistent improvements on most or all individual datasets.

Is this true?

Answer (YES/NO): YES